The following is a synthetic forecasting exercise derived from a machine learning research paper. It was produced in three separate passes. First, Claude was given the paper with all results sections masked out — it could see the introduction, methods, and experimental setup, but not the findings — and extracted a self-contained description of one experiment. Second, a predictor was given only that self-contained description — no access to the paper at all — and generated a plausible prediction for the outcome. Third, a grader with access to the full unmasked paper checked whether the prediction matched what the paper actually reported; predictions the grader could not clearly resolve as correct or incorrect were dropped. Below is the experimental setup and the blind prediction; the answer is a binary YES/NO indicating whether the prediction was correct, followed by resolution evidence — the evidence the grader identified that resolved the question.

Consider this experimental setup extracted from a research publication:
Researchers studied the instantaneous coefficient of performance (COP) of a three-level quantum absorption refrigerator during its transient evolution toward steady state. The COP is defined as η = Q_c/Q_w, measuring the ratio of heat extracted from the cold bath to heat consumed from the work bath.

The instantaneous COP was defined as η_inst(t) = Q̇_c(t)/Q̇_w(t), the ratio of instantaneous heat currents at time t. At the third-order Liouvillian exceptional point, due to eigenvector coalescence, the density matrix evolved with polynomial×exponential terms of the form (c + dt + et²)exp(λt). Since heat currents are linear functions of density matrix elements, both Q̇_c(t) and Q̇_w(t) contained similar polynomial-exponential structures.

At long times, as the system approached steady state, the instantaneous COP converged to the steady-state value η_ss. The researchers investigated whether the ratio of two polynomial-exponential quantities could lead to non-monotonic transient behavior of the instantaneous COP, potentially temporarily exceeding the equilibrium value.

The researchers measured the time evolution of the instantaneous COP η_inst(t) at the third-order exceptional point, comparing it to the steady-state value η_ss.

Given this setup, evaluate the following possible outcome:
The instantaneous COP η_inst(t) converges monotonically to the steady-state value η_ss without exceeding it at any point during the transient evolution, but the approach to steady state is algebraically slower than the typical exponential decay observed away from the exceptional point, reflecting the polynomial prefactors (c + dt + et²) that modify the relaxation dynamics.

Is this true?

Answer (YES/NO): NO